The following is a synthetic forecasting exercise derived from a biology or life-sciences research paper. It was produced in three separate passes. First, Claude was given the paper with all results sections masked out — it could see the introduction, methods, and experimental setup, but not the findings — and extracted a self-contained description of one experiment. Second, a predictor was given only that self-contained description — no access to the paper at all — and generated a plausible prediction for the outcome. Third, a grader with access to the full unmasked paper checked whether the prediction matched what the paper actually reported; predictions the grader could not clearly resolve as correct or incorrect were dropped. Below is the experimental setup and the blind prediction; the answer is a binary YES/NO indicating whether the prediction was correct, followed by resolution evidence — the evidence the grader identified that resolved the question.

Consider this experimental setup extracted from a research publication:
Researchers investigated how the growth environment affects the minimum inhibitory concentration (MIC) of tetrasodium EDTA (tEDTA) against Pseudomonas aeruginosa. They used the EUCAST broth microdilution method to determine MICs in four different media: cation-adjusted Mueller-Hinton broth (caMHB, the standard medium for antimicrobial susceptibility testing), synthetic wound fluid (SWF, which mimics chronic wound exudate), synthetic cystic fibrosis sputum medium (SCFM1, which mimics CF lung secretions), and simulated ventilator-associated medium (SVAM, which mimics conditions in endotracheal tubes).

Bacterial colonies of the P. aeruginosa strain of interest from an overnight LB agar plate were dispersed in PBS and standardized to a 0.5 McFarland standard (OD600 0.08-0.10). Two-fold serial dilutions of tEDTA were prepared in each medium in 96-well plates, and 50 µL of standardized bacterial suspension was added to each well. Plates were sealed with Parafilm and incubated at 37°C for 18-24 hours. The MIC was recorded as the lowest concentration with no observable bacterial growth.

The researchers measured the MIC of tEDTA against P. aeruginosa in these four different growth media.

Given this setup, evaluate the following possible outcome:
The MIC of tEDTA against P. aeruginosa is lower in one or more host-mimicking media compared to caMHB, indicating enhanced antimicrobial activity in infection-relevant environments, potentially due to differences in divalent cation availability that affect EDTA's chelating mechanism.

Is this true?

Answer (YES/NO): NO